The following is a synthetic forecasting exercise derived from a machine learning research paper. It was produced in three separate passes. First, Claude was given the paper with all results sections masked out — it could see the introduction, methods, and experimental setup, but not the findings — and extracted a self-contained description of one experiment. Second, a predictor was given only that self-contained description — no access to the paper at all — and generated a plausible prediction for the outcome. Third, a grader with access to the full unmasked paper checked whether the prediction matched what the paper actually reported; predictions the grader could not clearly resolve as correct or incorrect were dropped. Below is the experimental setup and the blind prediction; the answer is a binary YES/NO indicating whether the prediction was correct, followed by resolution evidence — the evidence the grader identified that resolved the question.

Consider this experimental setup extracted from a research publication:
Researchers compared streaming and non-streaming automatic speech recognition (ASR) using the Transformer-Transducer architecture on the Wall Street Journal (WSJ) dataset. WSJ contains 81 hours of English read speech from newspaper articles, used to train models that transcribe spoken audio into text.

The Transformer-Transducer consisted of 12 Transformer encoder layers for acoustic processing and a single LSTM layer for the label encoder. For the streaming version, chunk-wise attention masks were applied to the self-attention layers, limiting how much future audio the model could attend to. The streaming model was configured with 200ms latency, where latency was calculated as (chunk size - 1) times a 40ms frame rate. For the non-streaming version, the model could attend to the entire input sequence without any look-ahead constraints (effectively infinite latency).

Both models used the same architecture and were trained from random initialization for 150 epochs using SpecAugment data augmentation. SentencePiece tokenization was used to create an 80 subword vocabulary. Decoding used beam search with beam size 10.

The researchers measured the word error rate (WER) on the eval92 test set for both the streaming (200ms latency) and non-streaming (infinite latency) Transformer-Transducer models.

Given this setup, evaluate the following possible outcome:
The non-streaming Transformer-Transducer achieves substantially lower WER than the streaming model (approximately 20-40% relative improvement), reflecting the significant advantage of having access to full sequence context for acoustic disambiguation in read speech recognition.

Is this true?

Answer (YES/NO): NO